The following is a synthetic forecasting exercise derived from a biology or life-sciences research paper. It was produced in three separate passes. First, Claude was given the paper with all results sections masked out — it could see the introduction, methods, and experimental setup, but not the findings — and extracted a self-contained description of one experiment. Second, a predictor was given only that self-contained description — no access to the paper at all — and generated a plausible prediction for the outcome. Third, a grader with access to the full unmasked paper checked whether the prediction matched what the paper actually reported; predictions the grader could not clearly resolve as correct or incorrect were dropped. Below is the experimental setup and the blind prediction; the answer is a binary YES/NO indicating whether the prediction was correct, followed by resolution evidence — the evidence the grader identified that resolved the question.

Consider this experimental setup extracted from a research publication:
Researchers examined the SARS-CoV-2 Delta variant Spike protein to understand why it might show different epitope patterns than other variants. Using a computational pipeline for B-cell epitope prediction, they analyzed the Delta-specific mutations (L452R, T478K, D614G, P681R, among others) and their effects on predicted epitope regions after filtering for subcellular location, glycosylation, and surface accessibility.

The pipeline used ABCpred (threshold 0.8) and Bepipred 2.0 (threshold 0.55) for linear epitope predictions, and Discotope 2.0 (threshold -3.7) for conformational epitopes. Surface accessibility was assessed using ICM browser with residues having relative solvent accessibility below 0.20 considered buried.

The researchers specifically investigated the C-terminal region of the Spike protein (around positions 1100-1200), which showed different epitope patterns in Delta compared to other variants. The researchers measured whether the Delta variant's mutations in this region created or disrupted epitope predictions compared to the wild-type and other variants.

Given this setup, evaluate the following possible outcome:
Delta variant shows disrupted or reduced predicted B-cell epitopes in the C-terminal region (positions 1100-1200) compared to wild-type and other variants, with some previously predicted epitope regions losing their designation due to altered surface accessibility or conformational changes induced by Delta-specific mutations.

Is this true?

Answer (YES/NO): NO